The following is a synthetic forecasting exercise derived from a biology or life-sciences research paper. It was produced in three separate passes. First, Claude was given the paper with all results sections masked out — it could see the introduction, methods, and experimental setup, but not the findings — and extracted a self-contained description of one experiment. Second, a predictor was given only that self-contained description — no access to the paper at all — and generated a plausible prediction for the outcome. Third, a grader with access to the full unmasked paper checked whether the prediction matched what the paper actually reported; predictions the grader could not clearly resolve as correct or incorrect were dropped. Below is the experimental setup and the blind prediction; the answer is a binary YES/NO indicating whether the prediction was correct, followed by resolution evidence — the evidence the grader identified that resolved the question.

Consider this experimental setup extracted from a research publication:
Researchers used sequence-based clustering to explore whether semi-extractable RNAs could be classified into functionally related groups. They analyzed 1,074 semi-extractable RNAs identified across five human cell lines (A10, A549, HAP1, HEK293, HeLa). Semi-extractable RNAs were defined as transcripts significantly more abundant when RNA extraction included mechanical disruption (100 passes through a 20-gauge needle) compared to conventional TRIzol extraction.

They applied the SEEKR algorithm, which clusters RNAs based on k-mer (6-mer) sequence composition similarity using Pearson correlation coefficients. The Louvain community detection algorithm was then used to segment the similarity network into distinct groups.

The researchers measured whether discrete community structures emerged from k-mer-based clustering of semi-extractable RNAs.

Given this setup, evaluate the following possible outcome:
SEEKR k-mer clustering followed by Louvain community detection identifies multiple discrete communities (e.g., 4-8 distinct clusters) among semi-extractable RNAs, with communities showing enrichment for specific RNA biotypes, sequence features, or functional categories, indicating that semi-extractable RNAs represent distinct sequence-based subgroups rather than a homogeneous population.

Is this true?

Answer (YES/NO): YES